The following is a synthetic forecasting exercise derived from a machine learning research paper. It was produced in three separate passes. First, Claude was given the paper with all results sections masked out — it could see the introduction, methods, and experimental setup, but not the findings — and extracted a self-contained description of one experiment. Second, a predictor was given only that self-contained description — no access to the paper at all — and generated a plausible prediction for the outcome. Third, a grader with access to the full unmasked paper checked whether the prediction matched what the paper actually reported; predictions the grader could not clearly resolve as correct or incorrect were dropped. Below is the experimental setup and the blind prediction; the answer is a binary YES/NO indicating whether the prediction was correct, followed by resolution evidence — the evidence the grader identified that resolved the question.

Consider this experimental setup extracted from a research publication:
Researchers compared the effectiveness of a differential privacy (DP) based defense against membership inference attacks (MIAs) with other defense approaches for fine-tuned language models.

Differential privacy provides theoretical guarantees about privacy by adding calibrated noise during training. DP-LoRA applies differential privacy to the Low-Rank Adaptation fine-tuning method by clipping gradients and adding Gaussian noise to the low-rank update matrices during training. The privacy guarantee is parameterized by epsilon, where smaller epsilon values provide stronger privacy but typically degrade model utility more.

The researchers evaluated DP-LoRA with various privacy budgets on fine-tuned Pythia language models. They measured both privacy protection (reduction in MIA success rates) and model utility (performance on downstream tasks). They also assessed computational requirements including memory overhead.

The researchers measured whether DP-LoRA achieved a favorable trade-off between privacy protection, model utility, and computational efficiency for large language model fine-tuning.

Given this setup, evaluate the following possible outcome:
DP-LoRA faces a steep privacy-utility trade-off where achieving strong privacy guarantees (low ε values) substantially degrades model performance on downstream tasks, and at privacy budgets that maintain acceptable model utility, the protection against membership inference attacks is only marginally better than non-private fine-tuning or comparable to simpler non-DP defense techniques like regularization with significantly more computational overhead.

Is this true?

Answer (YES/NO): YES